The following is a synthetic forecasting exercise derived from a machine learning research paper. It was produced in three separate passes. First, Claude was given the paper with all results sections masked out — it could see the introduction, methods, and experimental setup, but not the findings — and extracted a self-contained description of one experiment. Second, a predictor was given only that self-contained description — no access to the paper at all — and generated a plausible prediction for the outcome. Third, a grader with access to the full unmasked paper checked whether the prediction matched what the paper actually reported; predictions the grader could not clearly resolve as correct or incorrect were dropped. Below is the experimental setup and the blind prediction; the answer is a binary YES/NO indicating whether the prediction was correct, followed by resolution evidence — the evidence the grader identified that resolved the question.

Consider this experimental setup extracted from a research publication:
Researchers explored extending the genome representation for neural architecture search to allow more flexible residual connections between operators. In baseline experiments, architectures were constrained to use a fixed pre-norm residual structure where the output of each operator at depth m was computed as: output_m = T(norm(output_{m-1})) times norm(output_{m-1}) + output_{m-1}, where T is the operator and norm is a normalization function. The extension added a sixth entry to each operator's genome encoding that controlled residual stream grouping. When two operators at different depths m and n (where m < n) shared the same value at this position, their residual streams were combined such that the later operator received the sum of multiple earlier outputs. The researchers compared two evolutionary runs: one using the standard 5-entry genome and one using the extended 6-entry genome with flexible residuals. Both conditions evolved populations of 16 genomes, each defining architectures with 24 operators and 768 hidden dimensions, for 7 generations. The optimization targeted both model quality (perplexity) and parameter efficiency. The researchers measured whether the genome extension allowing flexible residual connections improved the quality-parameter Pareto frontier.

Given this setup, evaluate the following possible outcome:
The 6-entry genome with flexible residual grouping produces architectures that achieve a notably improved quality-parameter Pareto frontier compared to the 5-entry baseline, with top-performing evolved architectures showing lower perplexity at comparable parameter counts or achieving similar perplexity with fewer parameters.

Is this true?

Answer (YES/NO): YES